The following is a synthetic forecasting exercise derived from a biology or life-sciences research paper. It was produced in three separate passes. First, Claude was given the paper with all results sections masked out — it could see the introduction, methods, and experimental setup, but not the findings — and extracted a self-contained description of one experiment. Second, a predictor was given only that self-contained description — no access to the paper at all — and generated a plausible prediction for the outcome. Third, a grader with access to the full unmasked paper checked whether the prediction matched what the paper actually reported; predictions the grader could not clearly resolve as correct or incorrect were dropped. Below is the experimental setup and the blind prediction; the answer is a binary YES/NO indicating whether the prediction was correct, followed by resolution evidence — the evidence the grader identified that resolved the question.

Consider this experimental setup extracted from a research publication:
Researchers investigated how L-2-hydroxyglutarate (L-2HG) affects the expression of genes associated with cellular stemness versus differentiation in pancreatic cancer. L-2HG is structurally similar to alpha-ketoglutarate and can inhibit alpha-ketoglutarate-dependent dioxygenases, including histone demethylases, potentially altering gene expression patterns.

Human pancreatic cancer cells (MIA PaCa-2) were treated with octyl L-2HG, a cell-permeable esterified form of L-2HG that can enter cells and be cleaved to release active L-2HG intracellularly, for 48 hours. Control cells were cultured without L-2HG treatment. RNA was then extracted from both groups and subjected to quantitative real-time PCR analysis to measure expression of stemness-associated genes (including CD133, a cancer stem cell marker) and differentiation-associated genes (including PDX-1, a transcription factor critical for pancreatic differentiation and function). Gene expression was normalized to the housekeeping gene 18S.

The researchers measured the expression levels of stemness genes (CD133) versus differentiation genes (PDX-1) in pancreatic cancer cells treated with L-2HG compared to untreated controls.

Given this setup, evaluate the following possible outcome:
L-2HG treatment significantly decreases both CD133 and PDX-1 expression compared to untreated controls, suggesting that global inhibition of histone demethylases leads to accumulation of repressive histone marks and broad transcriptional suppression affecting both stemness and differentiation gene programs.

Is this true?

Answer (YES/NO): NO